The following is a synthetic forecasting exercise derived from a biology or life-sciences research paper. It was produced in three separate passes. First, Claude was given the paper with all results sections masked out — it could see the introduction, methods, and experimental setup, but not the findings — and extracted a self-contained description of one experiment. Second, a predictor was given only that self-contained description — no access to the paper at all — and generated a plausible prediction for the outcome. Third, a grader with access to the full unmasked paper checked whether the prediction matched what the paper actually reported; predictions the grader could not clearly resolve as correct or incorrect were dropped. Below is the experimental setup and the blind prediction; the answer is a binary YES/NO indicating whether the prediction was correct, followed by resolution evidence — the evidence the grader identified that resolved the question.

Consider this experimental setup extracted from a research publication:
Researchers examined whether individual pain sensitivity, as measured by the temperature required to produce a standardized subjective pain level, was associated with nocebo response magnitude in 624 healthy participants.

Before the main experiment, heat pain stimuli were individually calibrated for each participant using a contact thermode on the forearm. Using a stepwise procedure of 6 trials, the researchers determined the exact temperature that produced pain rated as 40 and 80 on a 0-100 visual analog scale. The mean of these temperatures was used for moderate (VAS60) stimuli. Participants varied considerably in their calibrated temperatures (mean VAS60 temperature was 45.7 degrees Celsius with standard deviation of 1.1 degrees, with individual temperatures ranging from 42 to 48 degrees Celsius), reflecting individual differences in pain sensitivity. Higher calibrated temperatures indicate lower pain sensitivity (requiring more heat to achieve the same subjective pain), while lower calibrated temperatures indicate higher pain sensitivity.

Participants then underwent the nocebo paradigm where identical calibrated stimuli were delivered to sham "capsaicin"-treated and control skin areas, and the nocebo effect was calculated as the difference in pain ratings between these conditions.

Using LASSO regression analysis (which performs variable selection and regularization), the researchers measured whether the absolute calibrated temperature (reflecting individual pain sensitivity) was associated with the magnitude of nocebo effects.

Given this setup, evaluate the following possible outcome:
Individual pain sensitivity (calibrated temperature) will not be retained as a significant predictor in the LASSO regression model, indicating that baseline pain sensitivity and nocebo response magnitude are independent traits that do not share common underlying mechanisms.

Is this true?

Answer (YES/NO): NO